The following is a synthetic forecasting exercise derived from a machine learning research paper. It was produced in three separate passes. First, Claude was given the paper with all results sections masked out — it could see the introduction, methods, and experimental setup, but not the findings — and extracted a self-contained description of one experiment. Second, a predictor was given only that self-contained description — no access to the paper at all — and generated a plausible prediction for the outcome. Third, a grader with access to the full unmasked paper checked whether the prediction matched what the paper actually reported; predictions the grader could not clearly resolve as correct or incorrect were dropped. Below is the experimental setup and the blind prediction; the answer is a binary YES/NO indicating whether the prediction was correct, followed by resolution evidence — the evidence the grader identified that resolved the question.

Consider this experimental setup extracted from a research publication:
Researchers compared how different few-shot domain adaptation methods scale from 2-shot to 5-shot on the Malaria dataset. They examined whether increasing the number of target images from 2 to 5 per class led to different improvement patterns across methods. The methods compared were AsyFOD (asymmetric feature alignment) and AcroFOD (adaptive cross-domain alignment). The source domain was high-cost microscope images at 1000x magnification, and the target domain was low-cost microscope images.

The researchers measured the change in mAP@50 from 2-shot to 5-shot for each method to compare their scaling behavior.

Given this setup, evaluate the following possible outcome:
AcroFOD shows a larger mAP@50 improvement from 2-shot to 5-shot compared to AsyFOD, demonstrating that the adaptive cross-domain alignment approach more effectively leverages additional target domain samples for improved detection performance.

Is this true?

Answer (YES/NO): NO